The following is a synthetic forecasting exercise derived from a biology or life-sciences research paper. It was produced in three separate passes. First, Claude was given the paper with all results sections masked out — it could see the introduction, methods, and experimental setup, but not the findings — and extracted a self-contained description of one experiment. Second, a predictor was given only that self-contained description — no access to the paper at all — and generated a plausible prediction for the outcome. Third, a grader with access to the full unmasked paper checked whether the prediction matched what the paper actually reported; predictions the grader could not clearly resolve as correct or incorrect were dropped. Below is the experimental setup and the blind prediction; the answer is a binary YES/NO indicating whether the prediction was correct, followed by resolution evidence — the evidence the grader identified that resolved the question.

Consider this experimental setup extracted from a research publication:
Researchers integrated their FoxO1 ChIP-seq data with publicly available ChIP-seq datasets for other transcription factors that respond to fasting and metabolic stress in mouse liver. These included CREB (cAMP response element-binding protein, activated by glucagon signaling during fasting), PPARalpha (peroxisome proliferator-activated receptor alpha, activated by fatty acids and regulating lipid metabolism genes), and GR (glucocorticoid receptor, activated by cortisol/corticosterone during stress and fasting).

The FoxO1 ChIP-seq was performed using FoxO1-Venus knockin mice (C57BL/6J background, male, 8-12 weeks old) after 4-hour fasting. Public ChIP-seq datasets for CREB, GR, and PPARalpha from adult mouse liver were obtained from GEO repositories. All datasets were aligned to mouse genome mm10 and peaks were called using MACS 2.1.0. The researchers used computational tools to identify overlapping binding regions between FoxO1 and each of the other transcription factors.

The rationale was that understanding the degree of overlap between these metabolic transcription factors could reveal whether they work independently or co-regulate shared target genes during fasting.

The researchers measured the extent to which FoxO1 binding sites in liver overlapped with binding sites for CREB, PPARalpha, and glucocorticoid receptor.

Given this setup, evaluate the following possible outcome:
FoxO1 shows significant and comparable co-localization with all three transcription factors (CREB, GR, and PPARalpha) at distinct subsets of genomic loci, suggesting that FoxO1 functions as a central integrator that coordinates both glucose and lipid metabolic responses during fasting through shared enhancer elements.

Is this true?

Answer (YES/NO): NO